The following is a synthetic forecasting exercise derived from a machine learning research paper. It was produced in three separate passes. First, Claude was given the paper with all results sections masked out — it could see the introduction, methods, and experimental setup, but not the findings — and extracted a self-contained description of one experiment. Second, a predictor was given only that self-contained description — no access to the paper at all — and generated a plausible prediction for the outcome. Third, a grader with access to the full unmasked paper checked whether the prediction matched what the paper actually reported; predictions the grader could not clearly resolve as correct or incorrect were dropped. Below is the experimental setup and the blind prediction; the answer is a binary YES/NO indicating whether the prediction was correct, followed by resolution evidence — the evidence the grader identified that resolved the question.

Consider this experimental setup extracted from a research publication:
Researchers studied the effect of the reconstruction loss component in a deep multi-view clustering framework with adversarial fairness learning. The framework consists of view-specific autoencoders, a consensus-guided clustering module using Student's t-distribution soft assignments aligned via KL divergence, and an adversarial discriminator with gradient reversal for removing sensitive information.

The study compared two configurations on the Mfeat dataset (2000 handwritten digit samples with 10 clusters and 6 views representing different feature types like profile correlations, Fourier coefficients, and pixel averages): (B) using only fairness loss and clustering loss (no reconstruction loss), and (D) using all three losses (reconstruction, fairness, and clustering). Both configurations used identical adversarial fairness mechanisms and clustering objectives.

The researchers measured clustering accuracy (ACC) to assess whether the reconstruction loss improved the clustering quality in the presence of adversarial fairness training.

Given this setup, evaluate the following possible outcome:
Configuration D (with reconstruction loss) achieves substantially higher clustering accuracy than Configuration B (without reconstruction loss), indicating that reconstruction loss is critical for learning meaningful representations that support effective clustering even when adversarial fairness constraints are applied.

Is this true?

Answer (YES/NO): YES